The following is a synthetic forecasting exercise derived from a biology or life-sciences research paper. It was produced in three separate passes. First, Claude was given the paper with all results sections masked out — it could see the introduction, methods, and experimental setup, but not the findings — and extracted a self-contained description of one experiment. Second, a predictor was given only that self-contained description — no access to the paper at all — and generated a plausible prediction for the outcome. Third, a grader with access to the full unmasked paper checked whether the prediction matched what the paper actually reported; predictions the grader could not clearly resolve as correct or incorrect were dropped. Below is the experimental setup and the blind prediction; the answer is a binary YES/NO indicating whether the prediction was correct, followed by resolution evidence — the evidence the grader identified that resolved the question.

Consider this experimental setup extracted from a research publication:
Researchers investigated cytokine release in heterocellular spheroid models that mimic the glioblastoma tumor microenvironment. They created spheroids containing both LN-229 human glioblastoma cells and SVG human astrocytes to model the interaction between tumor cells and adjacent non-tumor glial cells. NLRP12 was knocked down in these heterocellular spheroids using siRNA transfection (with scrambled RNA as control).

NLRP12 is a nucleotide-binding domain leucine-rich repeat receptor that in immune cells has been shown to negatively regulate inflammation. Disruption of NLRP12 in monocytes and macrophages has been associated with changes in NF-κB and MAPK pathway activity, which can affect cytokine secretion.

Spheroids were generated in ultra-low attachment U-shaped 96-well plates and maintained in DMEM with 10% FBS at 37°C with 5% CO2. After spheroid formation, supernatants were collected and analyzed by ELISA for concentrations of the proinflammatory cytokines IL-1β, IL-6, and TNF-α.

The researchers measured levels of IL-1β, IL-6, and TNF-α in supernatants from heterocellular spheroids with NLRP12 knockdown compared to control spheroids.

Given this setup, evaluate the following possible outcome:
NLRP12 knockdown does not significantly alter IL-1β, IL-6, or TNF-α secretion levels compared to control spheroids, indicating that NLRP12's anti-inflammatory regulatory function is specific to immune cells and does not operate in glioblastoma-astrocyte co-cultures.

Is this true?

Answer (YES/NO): NO